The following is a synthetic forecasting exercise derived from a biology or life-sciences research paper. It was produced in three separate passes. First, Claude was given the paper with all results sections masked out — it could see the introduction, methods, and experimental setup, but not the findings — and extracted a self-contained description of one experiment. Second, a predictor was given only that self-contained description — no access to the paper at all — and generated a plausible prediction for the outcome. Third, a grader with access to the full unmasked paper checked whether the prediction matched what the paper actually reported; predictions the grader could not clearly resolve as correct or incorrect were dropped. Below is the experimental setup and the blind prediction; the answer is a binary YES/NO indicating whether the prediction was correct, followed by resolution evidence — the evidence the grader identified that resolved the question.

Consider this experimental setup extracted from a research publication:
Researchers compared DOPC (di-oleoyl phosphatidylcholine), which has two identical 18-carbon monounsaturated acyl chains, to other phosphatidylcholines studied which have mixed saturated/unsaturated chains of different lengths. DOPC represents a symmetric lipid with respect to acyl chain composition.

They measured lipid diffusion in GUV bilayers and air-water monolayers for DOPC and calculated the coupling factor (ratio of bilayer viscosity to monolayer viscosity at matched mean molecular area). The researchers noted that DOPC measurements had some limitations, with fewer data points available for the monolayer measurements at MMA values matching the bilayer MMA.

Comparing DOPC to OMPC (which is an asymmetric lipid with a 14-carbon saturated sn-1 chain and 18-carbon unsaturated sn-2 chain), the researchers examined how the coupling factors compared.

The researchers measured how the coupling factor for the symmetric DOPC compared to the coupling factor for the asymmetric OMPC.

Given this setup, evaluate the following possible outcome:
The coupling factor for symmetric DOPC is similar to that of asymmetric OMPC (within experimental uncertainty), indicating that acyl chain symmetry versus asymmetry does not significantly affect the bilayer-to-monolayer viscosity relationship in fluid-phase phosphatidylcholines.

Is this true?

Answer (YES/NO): NO